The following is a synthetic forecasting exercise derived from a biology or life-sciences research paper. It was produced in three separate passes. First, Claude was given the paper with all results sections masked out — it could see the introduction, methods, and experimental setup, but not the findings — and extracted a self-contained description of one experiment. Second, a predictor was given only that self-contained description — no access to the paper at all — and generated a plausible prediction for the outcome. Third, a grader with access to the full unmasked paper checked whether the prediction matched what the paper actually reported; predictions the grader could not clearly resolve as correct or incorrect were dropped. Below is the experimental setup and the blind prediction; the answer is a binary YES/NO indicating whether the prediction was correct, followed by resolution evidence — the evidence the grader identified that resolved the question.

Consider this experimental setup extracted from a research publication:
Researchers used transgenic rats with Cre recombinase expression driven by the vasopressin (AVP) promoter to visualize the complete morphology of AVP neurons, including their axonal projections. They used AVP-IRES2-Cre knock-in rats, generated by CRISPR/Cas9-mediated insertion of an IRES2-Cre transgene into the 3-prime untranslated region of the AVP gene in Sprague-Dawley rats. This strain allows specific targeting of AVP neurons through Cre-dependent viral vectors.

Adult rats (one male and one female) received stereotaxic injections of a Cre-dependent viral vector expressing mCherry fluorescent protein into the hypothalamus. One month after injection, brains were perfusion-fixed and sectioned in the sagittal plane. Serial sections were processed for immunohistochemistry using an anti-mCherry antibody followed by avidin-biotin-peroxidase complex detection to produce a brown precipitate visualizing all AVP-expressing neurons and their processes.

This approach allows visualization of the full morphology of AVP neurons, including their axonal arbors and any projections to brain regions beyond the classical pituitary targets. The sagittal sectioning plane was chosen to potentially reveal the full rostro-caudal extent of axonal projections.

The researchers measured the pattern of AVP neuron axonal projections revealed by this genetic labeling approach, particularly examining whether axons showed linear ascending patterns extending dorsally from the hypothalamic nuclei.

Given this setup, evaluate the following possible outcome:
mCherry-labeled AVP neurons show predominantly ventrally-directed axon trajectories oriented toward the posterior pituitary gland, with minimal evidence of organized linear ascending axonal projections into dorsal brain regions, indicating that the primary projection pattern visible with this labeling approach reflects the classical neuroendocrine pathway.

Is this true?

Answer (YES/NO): NO